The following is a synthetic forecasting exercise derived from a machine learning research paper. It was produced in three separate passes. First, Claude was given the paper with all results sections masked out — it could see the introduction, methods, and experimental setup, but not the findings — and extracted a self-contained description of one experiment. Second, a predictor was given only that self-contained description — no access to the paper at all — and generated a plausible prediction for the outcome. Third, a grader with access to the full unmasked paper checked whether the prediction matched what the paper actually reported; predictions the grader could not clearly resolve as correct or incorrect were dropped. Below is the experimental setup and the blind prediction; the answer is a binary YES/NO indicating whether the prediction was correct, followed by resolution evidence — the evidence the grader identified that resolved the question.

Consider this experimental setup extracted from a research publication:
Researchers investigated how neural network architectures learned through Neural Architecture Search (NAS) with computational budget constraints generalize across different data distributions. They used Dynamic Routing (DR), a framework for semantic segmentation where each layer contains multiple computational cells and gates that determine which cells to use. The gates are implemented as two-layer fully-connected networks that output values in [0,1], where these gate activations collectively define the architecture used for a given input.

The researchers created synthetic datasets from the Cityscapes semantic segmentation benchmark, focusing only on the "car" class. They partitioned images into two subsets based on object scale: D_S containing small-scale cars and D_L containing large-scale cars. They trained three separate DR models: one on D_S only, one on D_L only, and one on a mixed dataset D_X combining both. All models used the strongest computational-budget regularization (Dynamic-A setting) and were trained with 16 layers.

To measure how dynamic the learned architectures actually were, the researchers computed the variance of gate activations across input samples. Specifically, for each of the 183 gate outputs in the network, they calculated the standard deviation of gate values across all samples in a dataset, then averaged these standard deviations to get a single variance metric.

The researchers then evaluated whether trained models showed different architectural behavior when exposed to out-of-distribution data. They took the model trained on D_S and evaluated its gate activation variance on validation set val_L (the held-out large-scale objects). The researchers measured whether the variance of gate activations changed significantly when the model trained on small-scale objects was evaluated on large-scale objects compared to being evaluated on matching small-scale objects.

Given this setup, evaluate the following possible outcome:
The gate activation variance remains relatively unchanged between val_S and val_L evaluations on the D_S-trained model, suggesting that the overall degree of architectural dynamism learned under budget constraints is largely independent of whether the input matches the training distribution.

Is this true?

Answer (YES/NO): YES